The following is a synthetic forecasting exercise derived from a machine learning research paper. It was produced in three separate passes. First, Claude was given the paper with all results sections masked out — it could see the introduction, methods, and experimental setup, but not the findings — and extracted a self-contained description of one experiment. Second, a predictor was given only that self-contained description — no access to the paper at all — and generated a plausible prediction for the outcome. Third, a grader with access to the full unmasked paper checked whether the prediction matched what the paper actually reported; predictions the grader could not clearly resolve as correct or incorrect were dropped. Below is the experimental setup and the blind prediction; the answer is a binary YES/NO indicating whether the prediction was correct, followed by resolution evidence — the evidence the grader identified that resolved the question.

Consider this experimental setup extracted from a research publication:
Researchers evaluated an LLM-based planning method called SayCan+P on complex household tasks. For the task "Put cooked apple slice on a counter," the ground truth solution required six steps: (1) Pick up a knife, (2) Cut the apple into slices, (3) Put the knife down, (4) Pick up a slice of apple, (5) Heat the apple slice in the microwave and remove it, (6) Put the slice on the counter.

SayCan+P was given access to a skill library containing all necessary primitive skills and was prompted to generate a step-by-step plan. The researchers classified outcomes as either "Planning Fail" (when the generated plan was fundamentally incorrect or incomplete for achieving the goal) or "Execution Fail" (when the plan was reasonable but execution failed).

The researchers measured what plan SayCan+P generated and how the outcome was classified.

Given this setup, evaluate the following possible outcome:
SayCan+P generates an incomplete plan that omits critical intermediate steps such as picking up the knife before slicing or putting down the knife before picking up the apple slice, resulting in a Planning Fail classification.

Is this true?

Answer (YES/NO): YES